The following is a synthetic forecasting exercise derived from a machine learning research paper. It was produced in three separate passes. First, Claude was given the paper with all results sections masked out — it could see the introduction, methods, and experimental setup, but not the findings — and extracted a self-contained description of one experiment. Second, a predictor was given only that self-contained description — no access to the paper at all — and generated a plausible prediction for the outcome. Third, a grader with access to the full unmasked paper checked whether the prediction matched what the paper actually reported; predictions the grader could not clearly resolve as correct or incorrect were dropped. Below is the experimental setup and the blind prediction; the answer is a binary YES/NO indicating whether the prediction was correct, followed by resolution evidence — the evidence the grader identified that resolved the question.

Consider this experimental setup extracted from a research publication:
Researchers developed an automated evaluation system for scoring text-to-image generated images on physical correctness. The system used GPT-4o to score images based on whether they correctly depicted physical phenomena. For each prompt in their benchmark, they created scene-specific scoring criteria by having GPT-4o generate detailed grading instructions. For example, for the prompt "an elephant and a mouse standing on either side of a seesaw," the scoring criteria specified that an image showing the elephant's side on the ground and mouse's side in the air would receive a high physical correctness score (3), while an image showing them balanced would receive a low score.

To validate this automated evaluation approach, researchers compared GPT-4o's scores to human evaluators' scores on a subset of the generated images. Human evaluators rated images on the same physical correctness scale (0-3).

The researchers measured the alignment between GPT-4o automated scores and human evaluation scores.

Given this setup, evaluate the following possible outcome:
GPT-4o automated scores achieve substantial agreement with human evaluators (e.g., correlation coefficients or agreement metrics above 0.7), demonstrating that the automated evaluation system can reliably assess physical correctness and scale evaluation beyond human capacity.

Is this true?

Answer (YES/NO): YES